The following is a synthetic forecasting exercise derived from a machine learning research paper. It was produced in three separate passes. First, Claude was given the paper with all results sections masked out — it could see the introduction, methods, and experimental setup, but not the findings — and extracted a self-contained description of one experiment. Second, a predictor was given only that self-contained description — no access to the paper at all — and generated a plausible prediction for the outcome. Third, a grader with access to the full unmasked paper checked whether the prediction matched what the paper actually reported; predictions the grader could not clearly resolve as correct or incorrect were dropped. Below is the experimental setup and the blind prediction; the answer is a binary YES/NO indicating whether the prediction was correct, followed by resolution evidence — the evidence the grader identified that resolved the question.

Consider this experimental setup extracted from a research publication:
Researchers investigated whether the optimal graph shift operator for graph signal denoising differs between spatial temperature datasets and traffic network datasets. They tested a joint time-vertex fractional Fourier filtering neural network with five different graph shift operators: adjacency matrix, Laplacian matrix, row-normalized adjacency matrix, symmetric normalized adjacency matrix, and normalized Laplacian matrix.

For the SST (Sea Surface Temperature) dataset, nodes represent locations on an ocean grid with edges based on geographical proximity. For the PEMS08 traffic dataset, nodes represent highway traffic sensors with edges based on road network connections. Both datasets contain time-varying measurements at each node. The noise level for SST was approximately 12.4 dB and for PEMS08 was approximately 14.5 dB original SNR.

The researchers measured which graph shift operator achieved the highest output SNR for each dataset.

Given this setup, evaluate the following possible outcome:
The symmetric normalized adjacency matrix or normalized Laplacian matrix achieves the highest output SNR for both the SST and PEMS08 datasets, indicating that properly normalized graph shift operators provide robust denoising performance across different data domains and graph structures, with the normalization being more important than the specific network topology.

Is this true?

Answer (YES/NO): NO